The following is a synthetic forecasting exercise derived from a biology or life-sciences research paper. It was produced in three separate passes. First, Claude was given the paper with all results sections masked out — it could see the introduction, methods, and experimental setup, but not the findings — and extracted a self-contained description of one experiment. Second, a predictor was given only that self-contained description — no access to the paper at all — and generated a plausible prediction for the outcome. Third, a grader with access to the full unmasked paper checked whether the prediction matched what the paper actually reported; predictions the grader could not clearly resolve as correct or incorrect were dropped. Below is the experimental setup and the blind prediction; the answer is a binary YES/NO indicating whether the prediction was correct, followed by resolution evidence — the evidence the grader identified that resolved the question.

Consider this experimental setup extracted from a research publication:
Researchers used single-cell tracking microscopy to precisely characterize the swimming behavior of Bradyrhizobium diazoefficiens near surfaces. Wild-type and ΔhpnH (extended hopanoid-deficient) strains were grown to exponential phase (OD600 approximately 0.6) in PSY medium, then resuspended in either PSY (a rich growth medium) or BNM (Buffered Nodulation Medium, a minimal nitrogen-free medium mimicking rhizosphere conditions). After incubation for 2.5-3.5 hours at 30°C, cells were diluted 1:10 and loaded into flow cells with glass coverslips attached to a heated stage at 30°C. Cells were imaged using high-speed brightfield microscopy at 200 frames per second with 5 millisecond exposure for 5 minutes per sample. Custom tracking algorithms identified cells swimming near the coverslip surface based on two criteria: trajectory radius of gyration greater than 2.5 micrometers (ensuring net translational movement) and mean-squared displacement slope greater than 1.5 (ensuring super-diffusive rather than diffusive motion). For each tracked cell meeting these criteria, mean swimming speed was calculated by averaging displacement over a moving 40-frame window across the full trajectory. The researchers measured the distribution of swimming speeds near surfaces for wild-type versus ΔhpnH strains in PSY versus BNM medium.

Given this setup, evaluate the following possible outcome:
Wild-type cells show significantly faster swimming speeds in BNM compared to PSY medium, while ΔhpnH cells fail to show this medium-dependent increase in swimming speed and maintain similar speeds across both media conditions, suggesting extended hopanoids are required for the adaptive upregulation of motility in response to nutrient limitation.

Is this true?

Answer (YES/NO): NO